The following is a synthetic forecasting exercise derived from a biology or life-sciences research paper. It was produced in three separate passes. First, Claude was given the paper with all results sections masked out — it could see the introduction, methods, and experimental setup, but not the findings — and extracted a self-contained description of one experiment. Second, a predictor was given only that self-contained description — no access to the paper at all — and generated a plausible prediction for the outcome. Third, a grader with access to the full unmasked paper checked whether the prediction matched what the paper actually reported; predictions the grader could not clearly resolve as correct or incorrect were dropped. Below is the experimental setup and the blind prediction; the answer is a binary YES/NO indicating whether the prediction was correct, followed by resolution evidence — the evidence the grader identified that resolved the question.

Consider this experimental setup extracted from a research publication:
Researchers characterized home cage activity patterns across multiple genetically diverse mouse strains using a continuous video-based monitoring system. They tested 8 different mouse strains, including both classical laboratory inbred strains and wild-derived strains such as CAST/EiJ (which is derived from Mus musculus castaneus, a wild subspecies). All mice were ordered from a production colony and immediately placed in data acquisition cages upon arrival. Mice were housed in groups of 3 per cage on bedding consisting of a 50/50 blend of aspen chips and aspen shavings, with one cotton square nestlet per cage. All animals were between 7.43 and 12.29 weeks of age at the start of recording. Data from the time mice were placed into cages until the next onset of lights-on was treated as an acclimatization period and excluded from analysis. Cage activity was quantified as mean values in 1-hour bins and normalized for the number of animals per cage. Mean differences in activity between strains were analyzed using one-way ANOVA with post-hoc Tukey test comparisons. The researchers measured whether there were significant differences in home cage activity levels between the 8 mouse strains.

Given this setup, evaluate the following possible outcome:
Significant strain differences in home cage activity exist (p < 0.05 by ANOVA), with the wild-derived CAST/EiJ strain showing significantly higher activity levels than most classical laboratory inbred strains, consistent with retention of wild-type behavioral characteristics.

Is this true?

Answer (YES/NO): NO